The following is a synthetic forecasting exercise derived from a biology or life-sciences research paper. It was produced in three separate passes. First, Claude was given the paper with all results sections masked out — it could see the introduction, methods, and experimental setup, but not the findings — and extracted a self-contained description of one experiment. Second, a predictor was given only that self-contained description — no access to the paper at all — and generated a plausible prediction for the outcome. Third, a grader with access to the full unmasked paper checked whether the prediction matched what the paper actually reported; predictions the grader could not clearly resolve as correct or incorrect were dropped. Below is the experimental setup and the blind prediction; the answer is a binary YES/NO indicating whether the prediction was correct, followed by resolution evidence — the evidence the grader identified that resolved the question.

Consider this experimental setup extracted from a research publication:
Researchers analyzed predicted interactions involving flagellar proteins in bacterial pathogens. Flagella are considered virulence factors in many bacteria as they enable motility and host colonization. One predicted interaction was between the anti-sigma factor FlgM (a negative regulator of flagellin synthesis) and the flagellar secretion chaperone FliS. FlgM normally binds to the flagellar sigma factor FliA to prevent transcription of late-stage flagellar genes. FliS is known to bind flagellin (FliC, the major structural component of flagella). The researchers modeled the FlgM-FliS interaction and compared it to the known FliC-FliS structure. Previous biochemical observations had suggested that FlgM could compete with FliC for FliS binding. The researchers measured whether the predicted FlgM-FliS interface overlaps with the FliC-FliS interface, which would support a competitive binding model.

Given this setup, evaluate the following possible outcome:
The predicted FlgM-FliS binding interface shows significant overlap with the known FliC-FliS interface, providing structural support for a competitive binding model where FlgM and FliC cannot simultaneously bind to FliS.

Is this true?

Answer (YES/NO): YES